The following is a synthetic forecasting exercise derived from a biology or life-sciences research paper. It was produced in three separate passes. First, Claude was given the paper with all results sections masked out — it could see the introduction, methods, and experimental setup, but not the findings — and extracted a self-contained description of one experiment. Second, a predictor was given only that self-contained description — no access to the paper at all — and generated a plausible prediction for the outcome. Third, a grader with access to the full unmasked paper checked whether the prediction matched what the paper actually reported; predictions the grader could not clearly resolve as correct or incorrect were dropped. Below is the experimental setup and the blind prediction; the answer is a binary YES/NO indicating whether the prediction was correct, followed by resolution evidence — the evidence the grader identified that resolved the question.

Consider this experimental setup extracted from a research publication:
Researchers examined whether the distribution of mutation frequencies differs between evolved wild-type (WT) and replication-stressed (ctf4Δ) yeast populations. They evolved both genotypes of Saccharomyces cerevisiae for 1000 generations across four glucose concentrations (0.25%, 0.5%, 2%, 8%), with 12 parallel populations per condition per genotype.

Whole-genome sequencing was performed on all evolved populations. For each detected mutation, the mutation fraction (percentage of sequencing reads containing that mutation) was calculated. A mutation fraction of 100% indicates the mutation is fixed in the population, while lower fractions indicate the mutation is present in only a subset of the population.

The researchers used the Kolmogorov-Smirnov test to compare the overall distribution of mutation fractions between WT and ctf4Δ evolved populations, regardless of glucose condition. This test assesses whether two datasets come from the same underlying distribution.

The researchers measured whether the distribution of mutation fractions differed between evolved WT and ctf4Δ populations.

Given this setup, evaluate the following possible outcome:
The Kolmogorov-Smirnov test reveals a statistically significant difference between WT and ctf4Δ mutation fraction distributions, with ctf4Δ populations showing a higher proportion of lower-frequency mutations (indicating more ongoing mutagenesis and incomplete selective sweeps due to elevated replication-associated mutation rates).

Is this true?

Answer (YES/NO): NO